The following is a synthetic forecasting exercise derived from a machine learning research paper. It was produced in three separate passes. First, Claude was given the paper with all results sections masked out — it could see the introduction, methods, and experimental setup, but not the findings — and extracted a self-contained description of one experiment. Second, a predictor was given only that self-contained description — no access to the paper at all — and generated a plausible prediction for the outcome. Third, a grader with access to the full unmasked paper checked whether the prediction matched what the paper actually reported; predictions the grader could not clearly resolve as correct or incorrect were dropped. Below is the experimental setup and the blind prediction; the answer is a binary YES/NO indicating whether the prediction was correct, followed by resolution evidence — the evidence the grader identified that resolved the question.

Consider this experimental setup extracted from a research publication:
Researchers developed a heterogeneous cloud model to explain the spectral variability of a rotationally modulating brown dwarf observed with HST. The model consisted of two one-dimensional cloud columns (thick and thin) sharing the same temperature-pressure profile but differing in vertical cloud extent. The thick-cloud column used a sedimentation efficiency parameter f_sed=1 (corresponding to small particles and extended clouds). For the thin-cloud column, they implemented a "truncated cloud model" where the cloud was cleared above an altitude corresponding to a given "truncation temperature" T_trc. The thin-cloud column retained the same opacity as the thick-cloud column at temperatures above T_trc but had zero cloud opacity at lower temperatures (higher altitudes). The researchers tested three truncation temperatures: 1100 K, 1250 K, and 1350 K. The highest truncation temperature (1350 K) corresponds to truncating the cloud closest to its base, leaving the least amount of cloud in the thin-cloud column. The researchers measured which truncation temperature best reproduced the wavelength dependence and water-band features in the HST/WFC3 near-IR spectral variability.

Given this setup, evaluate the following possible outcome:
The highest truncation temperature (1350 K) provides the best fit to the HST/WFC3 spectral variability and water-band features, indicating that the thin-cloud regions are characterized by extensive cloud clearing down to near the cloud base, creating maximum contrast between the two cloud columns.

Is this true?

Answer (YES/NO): YES